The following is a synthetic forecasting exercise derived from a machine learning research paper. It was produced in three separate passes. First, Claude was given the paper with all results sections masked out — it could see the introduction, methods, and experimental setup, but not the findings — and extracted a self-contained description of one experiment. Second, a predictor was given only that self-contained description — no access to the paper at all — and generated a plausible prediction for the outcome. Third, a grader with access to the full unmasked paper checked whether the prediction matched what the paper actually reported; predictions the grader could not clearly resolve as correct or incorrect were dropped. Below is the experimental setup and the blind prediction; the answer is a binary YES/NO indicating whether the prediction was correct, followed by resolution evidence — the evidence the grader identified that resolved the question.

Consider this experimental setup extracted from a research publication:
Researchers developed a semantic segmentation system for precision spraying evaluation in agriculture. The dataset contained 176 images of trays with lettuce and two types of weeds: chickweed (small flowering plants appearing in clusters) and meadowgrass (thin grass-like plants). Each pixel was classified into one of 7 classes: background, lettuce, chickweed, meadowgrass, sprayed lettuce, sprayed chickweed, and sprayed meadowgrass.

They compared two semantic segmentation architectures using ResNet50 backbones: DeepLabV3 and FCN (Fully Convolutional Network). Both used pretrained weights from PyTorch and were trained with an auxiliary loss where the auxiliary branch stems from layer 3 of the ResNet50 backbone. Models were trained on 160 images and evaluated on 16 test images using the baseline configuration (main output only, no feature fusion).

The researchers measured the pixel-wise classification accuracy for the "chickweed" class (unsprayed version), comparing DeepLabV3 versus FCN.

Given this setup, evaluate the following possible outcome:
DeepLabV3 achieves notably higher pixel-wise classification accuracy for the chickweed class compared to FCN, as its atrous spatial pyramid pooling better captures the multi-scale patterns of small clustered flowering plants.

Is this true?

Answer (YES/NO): YES